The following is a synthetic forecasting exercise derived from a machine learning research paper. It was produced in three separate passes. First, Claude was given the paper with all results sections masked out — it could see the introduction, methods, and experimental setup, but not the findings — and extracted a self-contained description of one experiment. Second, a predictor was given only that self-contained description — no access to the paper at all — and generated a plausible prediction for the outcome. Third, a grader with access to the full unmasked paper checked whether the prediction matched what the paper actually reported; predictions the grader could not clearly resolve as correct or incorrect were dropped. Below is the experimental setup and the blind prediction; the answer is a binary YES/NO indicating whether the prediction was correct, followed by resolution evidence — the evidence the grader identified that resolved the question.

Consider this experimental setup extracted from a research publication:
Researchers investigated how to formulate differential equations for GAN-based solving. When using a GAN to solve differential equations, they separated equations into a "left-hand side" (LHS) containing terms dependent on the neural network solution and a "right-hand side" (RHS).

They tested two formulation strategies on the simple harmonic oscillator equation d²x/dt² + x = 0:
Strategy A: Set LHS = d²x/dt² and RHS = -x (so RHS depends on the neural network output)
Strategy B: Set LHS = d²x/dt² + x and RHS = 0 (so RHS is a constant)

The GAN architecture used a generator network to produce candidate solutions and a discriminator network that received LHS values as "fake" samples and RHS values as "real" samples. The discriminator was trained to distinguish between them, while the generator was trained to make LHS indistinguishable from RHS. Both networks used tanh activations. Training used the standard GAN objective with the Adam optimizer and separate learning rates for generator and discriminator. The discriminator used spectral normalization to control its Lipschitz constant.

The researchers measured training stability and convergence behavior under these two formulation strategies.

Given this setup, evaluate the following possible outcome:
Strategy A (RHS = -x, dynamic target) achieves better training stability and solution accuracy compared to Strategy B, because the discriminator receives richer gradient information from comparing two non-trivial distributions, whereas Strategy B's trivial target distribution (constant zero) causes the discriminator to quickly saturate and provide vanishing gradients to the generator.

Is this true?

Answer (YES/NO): NO